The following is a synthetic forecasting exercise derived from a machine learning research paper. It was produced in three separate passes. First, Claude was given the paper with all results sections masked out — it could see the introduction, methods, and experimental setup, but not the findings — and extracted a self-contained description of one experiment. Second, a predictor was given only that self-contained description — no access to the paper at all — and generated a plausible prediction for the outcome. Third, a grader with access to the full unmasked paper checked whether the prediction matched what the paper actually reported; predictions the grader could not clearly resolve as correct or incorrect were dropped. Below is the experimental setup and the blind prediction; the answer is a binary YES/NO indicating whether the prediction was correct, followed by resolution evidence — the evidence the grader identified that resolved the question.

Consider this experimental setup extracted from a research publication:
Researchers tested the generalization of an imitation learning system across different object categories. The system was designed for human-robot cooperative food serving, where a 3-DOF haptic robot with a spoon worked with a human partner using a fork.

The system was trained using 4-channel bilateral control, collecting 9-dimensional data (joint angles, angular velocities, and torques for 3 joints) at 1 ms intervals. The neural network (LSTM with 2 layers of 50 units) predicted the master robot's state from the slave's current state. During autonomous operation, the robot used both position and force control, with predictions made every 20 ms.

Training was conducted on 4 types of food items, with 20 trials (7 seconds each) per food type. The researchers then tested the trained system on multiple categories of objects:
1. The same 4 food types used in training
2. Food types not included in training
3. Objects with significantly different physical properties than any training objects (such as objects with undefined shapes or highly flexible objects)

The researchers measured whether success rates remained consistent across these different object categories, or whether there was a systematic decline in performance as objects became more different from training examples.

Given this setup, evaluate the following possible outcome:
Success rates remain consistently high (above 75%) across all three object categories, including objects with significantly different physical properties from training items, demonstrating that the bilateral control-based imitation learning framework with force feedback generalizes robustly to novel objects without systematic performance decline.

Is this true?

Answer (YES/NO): YES